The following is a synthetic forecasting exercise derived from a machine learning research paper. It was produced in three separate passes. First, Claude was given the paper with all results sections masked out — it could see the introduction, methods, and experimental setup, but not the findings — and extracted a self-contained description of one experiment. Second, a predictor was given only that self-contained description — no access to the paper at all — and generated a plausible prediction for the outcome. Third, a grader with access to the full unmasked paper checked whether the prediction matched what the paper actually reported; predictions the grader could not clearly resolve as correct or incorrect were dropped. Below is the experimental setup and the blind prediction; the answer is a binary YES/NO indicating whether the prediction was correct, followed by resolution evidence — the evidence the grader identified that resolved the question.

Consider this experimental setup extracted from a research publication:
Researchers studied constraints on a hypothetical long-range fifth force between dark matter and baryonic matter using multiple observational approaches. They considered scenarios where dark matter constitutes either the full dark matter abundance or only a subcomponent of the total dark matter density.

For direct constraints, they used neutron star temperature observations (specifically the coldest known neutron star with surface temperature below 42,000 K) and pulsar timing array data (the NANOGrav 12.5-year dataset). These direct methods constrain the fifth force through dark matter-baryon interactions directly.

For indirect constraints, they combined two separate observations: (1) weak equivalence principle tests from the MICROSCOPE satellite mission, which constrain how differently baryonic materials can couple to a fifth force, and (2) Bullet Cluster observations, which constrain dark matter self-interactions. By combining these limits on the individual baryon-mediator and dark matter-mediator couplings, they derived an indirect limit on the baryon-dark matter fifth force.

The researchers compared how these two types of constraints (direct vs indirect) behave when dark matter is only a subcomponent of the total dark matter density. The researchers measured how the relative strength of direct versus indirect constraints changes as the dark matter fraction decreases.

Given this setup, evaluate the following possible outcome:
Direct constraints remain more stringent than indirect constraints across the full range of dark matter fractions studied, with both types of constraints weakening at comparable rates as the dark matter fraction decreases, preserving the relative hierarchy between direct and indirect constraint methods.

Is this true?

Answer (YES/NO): NO